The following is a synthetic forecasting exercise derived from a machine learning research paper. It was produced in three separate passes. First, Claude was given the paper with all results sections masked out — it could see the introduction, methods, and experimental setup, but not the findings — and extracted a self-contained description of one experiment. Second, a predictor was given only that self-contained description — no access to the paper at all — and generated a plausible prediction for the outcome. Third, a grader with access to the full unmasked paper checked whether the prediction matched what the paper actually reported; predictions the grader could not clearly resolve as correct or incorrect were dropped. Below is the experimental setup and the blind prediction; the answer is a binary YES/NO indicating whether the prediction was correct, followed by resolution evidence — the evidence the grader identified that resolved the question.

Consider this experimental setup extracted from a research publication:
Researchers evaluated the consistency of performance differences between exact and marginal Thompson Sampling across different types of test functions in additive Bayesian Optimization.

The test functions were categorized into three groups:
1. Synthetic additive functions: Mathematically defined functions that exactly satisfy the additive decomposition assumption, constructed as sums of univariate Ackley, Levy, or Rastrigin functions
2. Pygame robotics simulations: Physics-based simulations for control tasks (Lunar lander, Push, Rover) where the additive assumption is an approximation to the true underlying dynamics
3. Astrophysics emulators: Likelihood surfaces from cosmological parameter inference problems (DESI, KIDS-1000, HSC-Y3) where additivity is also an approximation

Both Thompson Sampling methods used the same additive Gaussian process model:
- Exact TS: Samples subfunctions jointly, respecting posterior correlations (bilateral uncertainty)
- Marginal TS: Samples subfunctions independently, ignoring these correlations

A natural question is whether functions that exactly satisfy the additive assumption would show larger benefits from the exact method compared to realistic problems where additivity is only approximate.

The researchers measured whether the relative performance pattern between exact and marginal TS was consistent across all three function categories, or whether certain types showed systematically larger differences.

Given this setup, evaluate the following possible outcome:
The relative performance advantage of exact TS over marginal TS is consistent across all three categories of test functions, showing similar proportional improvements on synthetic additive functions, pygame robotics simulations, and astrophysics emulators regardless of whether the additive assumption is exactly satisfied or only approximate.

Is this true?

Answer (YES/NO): NO